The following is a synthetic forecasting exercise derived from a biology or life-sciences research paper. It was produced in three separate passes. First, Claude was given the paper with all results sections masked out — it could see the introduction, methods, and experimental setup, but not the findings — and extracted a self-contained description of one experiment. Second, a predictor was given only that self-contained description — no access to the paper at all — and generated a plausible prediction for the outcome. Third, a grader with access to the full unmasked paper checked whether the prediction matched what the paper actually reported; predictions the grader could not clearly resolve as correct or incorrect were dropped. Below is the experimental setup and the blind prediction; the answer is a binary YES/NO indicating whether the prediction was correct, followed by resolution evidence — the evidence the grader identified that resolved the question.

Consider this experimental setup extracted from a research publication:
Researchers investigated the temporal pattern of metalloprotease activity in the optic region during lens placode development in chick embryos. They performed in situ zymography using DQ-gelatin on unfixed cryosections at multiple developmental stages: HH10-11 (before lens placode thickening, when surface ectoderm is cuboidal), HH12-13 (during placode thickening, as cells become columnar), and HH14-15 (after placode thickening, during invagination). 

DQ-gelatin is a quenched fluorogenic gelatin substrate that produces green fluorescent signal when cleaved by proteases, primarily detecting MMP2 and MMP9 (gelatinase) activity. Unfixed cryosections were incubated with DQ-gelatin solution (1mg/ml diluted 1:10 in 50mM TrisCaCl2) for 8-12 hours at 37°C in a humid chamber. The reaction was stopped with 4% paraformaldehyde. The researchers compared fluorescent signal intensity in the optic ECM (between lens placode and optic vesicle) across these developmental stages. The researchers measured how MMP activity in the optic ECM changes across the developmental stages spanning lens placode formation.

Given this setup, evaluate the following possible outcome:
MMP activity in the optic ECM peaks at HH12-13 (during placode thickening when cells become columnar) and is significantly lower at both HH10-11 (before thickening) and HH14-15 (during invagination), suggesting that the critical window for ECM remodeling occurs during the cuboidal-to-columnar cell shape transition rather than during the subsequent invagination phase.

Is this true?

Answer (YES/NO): NO